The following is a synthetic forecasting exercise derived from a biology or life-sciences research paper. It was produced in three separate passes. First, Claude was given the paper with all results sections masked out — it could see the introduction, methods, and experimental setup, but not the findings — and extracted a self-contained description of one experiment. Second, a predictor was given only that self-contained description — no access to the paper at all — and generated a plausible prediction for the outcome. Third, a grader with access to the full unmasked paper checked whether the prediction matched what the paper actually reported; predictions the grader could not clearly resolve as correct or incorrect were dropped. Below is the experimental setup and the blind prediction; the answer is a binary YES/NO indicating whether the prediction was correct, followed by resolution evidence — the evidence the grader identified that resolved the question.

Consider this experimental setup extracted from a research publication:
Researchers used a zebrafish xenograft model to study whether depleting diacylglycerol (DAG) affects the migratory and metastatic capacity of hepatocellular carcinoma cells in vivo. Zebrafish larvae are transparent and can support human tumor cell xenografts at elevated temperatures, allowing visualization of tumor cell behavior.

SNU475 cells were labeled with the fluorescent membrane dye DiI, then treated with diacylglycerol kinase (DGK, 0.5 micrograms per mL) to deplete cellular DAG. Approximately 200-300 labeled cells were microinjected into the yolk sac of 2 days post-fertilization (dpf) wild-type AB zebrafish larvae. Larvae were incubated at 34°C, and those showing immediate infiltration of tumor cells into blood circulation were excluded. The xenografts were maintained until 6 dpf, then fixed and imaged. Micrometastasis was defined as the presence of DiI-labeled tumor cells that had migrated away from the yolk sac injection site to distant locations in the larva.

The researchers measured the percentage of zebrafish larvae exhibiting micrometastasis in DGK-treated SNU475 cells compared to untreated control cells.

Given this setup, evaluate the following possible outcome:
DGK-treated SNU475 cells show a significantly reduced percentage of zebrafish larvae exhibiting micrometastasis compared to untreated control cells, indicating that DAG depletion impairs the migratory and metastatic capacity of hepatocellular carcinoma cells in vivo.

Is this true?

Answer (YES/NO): YES